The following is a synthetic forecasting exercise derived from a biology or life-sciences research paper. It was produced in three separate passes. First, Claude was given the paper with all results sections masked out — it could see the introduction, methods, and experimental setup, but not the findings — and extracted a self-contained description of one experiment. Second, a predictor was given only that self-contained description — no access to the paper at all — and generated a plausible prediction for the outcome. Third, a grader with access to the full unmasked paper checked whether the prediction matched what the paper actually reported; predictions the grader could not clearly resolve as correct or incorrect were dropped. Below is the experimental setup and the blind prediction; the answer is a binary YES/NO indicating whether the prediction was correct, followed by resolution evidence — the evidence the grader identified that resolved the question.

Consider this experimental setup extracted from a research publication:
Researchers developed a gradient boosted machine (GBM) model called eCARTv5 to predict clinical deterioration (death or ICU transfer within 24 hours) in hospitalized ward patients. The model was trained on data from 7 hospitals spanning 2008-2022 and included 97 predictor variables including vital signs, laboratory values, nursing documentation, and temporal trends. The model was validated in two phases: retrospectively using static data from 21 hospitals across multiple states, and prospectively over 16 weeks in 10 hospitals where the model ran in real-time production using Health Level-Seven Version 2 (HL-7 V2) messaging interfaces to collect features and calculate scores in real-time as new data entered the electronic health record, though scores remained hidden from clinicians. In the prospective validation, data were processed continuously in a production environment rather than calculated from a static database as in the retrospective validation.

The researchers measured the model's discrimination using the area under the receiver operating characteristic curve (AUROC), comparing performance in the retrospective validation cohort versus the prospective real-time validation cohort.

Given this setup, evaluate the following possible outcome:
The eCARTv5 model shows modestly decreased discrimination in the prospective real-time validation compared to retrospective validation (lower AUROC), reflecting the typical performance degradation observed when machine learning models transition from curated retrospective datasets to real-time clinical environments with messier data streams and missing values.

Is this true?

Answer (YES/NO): NO